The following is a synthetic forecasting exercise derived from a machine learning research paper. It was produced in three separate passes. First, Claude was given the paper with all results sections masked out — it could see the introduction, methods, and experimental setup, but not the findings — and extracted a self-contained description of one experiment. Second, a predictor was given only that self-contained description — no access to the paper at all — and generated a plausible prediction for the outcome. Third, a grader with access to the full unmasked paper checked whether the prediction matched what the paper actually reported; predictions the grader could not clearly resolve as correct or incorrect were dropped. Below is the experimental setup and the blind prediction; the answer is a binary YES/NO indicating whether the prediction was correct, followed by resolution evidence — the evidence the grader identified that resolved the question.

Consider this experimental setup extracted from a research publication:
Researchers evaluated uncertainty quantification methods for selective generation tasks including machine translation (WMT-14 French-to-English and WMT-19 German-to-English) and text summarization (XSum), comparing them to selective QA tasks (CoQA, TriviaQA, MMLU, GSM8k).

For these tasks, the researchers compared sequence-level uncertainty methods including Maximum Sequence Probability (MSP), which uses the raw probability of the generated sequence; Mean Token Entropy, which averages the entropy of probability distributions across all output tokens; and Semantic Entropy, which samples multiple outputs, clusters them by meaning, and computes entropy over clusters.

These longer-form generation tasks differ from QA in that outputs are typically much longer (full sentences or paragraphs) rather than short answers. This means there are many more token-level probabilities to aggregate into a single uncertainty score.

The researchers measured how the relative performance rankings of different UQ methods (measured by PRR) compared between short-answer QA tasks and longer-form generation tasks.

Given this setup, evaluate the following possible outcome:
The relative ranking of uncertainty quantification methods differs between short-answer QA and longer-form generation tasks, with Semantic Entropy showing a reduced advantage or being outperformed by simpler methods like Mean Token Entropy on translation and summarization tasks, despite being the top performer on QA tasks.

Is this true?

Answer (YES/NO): NO